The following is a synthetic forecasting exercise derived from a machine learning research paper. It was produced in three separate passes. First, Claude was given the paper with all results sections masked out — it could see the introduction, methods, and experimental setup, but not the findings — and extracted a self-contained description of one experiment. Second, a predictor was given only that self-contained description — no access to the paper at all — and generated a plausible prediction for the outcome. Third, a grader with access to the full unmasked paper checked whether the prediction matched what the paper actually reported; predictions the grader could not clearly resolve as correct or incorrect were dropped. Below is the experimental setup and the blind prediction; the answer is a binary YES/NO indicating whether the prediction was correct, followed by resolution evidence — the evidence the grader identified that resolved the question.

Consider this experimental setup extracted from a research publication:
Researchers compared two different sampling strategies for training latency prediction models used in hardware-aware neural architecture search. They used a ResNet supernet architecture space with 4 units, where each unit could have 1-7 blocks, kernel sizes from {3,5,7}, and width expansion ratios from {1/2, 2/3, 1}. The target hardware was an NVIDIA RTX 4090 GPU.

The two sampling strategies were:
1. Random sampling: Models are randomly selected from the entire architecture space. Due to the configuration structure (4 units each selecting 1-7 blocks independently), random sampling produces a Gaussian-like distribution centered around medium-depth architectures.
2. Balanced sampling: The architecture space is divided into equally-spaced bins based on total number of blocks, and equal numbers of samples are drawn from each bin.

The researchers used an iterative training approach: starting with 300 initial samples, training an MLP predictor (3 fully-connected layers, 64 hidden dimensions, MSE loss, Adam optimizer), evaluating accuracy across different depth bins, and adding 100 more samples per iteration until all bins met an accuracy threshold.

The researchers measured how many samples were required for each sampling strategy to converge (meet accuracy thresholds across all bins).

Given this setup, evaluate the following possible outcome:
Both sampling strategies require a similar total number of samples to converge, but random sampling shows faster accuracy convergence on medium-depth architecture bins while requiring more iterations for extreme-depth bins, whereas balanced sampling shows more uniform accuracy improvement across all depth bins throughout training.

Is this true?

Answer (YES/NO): NO